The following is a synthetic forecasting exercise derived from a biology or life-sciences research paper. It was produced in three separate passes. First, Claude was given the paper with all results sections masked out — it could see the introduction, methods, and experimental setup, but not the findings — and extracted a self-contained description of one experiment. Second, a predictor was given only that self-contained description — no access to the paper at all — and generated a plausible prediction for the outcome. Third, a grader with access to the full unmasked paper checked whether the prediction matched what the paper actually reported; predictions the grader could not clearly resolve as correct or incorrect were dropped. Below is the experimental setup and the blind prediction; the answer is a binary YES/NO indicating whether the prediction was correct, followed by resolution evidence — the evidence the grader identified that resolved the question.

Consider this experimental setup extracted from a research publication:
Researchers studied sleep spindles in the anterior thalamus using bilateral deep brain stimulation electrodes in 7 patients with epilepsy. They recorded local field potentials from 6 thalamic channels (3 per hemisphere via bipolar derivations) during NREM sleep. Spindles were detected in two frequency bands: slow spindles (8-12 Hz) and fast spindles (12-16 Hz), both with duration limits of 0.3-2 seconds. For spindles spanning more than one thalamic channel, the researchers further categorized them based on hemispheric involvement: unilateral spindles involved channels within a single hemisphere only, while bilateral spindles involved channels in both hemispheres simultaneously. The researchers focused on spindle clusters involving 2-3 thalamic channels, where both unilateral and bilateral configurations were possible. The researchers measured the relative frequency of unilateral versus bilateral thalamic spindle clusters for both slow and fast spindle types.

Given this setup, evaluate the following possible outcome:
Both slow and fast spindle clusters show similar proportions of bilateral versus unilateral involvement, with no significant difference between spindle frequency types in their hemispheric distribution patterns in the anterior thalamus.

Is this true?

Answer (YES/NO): YES